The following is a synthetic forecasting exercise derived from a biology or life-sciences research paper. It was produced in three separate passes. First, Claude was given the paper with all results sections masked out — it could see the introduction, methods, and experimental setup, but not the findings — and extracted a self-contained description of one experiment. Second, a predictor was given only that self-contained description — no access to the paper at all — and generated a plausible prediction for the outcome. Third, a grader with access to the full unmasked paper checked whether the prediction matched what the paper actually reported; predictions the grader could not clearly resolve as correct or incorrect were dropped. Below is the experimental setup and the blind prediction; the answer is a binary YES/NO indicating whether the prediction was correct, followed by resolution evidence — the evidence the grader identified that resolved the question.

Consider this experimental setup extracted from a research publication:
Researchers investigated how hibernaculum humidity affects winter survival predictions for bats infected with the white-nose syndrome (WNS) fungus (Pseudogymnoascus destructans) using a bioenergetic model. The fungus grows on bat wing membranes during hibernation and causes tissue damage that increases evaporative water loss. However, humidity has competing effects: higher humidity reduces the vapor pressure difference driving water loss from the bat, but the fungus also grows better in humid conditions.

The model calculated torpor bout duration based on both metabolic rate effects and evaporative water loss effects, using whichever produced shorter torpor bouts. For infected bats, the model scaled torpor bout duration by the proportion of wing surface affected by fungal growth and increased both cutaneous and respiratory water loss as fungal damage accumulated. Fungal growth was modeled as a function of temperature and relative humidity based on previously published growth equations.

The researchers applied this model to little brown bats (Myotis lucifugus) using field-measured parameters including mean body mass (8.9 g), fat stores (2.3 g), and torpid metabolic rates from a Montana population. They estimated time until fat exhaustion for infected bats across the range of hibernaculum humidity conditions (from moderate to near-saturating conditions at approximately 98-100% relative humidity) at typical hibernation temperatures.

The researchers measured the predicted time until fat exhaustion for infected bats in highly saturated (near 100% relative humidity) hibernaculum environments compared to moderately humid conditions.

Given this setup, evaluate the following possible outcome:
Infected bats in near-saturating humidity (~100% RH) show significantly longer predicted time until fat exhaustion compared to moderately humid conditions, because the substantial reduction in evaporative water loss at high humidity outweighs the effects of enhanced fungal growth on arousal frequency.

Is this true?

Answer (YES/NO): NO